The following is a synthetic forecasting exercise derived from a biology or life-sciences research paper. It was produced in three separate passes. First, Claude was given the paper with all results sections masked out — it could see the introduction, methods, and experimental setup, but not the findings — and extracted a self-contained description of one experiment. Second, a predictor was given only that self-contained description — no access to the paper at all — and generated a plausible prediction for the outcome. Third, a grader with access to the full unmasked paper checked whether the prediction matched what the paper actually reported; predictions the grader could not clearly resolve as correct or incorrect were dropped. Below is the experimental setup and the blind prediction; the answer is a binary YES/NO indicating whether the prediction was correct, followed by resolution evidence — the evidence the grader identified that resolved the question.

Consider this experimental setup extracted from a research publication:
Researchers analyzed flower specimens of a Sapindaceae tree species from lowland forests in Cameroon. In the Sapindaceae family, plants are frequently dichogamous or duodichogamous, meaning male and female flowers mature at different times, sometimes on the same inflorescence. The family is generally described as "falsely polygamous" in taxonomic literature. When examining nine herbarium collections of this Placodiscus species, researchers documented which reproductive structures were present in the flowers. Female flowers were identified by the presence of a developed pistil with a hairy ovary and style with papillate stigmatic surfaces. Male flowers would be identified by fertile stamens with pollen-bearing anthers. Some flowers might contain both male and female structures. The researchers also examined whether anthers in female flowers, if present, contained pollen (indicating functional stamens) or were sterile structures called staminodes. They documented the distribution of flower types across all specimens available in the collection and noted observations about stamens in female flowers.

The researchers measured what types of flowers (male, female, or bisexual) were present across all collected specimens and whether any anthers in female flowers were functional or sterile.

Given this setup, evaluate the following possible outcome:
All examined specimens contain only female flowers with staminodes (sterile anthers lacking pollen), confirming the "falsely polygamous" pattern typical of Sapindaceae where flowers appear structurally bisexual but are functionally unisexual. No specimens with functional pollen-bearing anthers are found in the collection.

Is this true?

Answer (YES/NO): YES